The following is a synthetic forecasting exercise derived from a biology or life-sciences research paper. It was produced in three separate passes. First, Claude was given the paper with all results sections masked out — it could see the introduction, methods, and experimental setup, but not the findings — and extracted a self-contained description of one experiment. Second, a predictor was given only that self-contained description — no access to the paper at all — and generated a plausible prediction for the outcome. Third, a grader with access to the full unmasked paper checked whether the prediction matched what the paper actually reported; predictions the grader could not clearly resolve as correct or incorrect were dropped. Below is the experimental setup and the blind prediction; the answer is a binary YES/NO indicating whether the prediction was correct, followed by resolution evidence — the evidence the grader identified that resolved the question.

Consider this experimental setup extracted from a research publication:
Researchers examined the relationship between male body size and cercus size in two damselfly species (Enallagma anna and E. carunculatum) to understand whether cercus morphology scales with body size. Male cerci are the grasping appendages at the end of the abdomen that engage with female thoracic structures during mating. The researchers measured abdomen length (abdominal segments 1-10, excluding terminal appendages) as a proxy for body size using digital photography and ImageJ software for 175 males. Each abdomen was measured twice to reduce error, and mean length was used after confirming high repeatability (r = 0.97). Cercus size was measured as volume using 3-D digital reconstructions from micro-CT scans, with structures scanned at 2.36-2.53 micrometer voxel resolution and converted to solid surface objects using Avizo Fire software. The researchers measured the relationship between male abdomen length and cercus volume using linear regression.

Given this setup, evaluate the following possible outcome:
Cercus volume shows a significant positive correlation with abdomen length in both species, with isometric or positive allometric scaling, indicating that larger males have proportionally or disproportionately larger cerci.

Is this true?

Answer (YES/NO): YES